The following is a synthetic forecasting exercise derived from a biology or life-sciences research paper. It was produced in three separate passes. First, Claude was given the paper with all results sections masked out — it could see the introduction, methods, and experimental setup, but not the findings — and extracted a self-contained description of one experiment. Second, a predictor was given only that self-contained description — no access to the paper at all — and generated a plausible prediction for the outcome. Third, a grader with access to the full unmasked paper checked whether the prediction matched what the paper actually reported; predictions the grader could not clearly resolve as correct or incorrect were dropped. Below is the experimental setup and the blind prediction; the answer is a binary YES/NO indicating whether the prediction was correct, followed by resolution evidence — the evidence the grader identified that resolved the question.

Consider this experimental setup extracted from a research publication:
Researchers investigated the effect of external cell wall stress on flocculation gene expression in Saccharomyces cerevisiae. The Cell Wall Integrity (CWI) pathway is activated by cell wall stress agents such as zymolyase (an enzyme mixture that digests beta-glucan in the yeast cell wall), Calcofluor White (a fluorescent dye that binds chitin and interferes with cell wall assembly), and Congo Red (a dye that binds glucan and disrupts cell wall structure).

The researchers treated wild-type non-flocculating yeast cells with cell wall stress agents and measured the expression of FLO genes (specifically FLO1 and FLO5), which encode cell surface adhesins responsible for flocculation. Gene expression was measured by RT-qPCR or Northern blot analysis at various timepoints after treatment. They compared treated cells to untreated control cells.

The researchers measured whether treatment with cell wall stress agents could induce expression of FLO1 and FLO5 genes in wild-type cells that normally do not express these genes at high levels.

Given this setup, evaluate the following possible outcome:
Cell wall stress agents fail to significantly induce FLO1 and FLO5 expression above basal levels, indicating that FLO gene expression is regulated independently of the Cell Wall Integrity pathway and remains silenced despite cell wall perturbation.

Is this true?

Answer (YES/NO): NO